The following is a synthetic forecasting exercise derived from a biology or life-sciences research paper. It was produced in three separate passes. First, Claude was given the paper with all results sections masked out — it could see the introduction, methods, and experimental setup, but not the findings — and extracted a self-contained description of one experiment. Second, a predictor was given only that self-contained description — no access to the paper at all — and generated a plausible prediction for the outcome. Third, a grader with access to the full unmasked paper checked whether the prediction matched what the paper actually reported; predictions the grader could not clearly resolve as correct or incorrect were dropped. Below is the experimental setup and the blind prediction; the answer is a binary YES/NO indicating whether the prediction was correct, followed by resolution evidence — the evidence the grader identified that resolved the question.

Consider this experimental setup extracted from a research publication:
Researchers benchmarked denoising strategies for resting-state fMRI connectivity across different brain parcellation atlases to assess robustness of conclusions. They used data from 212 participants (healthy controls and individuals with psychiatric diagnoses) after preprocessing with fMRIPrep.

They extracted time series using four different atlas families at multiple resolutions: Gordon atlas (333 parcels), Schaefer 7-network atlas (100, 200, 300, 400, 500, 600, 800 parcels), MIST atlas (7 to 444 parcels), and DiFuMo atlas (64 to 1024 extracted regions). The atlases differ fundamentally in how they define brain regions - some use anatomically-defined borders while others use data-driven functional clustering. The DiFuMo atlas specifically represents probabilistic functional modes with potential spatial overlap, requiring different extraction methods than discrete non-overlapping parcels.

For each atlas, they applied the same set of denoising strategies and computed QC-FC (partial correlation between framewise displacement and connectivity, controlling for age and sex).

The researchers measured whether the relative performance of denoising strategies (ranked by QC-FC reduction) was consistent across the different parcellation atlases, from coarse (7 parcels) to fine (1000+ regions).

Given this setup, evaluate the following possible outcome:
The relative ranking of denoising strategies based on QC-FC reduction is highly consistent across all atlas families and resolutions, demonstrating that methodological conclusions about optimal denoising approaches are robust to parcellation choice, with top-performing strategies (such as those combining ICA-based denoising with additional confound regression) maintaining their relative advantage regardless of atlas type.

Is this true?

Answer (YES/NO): NO